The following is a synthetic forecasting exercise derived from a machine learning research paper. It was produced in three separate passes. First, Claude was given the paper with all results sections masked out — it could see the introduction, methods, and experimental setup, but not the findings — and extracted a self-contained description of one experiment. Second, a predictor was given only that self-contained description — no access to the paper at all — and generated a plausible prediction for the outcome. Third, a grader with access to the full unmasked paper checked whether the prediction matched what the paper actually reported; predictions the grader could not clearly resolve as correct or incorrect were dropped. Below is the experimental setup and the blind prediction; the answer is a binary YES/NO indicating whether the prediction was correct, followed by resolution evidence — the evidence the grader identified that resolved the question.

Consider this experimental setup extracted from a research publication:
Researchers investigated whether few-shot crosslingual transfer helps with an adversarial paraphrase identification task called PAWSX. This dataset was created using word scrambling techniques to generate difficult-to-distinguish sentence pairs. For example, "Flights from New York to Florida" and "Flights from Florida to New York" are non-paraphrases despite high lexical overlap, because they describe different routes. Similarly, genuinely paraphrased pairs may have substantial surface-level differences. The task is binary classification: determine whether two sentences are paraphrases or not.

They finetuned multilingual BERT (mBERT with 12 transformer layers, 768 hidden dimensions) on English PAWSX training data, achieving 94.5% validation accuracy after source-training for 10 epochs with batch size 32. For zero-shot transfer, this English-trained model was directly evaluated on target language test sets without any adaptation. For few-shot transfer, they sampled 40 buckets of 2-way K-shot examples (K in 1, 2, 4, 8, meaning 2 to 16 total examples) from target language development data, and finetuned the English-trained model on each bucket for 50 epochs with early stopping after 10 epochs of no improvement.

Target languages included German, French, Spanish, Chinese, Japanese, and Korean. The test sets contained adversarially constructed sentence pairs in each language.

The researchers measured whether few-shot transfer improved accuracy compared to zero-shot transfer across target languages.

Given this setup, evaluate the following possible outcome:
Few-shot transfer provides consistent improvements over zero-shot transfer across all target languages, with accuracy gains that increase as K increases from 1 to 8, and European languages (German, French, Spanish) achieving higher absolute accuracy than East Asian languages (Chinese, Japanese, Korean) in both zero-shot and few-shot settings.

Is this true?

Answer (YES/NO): NO